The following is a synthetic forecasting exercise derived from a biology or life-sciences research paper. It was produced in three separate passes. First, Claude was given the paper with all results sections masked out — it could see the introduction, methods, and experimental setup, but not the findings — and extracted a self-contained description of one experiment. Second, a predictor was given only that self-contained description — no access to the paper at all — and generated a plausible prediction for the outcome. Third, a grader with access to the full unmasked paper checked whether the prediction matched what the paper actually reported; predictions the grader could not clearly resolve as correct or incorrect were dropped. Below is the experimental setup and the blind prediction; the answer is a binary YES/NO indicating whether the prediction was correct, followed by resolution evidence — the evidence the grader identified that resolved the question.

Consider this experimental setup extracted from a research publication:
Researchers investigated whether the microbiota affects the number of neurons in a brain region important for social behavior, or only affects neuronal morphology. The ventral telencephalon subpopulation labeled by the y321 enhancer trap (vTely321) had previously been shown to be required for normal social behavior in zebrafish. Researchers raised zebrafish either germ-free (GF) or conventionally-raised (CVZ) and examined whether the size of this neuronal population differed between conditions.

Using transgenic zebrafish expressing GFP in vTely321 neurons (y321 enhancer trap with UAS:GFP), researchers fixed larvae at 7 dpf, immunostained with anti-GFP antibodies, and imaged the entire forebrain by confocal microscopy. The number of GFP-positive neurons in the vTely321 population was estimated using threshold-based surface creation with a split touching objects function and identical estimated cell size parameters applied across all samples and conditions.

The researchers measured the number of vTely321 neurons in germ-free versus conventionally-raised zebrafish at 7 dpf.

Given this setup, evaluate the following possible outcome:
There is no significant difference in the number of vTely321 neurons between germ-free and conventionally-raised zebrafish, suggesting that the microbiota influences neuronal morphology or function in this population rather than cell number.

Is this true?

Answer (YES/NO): NO